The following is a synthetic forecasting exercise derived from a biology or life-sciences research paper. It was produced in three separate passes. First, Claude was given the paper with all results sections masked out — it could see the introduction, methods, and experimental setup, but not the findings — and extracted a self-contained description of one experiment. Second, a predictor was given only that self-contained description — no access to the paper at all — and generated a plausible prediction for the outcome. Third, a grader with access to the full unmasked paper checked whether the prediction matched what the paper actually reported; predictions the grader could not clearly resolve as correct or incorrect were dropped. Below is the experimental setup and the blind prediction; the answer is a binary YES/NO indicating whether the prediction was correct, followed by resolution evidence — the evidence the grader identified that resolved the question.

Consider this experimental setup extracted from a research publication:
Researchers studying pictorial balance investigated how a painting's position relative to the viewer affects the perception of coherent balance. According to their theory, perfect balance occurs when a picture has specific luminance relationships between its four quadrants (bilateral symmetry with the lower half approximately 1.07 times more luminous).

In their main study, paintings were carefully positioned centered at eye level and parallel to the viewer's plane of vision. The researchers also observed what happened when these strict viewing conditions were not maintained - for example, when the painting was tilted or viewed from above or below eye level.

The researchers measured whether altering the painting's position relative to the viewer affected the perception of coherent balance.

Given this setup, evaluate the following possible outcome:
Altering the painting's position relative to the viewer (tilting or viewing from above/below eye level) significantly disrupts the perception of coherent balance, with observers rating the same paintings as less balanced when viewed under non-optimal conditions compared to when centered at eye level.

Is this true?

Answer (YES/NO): NO